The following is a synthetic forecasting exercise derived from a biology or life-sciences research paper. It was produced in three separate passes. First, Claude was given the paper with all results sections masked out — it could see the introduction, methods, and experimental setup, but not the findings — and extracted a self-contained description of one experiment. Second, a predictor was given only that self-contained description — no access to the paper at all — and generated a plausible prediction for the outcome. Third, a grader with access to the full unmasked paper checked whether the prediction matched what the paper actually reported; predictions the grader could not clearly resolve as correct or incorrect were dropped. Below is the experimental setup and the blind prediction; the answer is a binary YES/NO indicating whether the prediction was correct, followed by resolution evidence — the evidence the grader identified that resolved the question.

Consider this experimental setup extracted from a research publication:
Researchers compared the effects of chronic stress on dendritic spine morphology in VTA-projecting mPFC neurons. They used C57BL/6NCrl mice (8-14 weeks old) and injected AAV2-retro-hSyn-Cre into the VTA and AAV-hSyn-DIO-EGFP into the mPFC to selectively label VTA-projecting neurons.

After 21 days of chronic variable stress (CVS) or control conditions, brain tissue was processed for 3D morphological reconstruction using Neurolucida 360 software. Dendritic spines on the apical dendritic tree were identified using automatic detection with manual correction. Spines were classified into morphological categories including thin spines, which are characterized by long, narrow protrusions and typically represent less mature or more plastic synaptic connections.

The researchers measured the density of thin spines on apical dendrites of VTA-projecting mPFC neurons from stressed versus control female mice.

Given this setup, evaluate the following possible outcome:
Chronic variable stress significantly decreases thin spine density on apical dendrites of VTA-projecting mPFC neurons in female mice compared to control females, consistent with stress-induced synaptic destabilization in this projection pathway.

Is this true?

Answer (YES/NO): NO